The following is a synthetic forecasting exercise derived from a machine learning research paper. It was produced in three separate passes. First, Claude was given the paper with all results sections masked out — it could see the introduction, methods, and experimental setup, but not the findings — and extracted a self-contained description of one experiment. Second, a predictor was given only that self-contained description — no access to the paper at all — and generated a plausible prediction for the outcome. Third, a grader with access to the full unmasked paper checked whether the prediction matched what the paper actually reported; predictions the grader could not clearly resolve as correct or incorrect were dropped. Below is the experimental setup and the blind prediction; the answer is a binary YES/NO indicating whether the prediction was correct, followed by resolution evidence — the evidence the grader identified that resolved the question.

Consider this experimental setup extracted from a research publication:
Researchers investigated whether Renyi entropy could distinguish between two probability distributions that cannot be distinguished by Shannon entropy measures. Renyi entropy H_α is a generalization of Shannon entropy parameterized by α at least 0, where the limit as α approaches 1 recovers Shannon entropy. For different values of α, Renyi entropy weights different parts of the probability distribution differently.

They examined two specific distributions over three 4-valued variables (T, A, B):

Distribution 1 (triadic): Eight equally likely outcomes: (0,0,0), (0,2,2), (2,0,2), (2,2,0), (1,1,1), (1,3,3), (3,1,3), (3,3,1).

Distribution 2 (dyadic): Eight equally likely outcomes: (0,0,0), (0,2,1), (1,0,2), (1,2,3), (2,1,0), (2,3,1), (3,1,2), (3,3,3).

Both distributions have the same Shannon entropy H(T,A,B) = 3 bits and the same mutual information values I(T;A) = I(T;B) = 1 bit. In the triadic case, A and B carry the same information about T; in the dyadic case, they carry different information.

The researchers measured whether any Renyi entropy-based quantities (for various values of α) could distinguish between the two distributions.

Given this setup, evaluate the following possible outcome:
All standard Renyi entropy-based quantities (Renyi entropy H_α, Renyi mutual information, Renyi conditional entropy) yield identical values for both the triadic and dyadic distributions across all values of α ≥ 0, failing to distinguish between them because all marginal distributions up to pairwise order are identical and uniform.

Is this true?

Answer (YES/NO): YES